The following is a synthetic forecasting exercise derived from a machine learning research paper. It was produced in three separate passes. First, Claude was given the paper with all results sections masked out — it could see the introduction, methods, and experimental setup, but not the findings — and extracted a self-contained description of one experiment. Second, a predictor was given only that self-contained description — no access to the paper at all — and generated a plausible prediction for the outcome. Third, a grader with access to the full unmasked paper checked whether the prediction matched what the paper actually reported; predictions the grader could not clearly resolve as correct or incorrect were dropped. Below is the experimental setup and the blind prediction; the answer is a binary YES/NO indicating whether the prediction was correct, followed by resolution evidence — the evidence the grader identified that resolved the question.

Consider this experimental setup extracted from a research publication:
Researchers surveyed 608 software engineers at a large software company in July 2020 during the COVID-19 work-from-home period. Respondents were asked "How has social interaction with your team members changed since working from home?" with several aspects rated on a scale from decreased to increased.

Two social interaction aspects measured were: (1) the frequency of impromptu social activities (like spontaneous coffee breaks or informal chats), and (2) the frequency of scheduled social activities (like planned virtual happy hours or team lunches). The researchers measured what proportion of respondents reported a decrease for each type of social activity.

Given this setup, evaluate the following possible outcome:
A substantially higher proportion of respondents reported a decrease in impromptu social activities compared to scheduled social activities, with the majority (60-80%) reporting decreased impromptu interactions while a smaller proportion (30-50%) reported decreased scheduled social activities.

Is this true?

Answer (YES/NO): NO